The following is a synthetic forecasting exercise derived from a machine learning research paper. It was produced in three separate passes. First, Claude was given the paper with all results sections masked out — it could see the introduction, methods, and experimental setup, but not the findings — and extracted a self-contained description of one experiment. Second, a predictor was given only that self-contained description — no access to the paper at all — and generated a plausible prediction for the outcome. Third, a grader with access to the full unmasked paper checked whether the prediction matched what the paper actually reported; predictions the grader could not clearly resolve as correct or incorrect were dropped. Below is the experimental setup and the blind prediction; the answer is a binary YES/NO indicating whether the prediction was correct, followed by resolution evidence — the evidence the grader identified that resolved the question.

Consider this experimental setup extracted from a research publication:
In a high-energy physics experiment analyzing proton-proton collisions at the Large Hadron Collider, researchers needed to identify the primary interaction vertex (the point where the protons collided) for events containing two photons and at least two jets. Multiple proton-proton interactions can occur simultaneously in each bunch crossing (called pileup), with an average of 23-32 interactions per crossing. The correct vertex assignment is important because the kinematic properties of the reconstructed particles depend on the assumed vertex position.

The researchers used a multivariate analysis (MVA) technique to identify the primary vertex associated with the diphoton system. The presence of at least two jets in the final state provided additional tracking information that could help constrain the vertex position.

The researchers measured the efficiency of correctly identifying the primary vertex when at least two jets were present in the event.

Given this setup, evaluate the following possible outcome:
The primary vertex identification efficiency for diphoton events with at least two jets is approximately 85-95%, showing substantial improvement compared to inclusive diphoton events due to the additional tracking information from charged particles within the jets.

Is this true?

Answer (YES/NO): NO